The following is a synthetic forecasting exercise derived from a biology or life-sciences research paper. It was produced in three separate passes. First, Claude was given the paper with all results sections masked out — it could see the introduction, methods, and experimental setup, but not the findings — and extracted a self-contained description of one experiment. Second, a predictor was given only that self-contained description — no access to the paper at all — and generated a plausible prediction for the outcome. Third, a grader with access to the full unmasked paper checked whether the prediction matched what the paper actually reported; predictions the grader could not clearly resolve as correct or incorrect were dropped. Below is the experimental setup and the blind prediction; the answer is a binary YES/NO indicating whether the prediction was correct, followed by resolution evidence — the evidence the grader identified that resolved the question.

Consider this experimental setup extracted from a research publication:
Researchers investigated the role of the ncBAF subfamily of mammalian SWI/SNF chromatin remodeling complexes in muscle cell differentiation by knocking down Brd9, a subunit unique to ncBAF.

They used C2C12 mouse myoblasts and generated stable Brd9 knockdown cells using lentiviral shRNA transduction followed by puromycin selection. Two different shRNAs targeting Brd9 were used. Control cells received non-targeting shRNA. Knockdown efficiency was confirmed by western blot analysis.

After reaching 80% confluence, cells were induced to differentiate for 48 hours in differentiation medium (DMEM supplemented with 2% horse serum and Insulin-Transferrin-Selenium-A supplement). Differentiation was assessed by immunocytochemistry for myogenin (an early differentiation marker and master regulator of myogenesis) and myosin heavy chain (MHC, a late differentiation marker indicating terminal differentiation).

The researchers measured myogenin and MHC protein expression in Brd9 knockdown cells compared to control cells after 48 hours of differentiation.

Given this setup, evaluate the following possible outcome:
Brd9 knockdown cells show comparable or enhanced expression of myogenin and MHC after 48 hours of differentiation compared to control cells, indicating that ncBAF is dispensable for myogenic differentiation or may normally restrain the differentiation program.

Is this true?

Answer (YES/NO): NO